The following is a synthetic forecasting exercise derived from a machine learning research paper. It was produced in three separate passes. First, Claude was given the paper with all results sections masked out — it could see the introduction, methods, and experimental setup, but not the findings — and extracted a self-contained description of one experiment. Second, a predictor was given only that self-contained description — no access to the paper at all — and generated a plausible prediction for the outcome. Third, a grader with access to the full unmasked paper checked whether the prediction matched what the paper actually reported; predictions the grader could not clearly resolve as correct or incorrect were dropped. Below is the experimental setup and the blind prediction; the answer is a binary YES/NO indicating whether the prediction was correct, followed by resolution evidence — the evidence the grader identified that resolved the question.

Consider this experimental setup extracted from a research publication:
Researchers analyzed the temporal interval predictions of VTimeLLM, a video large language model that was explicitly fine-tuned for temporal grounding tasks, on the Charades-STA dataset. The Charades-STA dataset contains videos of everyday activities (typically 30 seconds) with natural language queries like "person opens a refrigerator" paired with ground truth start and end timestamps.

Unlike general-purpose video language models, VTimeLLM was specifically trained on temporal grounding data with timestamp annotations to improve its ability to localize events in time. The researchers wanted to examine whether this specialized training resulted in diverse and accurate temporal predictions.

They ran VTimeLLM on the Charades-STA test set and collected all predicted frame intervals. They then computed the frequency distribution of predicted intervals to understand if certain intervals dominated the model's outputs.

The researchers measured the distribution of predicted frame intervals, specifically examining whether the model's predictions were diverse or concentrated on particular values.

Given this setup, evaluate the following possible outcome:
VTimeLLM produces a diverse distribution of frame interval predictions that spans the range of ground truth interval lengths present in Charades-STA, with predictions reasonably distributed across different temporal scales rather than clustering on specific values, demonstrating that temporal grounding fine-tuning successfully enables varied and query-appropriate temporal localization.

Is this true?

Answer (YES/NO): NO